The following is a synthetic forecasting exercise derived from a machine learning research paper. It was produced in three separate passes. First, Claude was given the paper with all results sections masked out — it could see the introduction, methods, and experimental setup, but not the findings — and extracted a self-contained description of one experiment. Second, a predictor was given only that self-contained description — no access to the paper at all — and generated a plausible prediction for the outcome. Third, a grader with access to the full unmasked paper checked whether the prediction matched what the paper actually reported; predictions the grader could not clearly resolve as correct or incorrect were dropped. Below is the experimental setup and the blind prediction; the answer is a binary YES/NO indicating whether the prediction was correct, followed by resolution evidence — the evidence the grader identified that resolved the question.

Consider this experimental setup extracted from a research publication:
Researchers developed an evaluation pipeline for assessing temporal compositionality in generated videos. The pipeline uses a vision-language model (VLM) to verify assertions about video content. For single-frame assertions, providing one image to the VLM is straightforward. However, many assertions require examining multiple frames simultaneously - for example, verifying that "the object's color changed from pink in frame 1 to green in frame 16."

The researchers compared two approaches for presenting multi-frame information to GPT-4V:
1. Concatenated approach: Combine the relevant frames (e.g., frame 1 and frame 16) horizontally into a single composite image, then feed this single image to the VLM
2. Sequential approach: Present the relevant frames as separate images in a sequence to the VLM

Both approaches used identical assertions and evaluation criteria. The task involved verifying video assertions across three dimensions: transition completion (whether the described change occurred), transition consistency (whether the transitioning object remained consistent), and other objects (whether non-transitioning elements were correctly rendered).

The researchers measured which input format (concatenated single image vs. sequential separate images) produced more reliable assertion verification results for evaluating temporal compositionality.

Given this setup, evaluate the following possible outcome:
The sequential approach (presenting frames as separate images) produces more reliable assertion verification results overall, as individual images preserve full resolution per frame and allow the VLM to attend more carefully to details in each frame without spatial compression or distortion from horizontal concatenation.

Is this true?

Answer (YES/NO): NO